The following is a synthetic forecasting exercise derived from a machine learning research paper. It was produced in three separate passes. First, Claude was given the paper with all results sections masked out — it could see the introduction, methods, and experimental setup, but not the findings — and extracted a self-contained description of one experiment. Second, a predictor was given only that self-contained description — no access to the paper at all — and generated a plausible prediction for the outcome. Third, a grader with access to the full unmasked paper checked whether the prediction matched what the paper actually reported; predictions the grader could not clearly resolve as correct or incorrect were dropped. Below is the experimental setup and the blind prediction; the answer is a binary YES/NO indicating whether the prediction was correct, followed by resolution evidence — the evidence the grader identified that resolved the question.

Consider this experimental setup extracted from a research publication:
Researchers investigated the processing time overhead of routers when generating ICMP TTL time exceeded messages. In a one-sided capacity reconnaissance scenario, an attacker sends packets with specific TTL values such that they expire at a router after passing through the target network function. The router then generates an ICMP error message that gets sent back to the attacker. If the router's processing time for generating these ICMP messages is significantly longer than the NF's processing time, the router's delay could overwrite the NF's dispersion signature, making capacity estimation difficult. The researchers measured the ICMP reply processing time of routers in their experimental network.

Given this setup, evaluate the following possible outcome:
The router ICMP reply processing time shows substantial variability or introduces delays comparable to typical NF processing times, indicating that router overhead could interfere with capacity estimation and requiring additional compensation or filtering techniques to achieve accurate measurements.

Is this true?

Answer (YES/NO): YES